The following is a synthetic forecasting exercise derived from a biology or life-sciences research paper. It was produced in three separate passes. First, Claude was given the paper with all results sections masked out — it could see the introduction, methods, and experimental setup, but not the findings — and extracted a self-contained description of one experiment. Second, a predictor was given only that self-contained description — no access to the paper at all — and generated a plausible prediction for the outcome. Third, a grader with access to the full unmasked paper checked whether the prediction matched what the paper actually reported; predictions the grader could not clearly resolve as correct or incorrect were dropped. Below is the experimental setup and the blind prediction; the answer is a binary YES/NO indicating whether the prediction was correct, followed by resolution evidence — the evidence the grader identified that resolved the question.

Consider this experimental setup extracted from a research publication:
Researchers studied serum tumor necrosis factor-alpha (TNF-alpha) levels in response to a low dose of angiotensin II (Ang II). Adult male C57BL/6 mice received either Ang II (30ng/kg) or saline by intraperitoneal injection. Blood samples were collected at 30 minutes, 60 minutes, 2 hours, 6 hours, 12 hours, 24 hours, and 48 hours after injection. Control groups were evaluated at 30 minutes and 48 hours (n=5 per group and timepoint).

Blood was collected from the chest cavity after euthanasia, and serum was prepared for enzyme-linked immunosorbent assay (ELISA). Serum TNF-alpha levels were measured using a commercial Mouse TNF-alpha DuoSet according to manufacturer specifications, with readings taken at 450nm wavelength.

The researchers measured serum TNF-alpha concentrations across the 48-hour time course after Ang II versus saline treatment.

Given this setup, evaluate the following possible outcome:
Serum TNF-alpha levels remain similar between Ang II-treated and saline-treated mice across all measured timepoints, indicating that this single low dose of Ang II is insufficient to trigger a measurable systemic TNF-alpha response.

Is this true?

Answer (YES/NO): YES